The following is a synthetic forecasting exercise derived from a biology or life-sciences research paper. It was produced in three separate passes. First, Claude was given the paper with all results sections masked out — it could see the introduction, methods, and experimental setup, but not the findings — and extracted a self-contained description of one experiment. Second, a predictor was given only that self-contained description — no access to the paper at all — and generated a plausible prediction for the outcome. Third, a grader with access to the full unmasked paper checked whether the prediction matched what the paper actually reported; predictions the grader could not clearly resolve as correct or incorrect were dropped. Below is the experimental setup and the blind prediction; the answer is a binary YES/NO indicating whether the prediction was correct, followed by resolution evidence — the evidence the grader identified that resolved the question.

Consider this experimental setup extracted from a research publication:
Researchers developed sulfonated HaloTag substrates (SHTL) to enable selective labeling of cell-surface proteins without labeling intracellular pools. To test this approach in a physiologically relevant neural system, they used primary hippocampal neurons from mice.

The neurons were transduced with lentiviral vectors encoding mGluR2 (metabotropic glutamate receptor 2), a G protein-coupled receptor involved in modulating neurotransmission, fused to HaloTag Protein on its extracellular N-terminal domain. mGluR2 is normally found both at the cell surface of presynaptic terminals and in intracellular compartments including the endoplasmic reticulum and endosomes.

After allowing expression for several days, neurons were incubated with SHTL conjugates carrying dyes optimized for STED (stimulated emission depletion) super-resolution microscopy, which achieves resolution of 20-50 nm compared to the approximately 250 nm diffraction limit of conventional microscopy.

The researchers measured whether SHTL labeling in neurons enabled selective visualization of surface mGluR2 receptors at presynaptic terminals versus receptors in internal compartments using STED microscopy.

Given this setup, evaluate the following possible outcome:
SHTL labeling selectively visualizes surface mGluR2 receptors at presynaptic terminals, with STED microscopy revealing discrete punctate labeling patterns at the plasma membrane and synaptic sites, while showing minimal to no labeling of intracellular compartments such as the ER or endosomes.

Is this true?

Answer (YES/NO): YES